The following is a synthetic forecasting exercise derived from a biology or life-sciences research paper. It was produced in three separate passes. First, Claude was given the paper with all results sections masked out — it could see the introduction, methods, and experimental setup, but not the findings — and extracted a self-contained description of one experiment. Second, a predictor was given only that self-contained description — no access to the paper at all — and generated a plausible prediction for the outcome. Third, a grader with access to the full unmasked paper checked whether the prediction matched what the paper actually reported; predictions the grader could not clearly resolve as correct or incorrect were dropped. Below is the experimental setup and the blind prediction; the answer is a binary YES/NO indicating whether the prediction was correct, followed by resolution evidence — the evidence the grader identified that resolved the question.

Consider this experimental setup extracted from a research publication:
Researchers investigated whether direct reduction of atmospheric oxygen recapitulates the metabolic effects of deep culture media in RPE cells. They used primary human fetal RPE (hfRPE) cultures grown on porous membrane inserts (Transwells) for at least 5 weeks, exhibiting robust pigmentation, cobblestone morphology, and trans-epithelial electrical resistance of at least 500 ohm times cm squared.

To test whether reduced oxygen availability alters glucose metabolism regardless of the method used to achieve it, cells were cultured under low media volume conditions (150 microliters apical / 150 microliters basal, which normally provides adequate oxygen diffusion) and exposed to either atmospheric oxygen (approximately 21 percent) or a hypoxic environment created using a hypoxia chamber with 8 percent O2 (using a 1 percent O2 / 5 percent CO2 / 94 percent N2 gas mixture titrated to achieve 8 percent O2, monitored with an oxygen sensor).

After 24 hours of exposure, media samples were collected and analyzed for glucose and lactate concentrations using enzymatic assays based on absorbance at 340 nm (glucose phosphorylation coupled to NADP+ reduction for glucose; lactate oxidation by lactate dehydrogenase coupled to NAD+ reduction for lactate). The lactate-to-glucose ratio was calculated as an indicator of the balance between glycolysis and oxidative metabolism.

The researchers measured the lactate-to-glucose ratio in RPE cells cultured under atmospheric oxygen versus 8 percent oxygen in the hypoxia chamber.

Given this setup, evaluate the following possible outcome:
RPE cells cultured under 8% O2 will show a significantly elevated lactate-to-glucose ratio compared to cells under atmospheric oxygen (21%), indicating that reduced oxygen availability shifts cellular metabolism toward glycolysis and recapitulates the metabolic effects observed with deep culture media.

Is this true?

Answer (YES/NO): YES